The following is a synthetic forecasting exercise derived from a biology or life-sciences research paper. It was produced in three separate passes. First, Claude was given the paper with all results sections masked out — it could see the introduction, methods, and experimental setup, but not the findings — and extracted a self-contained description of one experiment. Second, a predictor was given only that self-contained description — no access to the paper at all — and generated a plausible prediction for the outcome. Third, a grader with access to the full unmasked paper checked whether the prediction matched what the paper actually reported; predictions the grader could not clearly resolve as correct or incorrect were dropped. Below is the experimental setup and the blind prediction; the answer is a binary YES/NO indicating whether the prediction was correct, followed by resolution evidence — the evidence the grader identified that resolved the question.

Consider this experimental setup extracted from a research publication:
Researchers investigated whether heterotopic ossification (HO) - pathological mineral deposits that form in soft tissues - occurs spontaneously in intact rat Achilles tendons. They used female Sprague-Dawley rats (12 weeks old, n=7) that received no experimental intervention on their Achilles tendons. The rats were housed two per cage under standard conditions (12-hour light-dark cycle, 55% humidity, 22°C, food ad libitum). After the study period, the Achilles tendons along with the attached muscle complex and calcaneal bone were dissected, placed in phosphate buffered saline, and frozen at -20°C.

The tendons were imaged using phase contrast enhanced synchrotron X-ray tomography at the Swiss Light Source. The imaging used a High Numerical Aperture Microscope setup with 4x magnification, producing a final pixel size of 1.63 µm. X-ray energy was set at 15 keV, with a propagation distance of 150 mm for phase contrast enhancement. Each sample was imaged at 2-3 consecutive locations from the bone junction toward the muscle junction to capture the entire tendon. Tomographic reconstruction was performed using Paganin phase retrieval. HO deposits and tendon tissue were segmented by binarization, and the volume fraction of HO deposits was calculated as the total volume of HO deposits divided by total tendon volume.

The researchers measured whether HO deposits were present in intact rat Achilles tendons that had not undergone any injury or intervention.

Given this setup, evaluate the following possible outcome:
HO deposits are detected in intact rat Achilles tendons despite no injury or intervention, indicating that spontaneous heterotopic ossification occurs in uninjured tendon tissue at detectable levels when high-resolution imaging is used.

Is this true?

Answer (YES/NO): YES